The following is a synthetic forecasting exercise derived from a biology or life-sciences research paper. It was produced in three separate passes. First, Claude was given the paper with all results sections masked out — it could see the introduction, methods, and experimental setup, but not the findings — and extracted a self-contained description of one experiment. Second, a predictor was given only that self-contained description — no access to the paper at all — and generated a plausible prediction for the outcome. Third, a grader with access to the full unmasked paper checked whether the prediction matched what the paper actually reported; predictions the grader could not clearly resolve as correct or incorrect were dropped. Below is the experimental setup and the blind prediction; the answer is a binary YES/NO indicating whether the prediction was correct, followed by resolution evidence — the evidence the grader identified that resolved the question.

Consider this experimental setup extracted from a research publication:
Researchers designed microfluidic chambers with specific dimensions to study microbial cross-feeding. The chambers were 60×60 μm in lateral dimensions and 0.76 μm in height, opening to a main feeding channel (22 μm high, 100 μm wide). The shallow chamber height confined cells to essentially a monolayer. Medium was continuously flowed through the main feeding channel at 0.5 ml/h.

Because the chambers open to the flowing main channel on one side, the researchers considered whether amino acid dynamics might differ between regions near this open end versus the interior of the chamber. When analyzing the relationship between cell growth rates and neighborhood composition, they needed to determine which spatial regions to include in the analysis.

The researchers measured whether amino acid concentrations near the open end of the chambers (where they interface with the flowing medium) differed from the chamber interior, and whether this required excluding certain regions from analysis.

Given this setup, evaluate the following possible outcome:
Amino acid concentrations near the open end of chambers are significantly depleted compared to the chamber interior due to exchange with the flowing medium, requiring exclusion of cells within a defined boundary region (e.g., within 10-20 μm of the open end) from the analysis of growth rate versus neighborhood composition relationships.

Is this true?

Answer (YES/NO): NO